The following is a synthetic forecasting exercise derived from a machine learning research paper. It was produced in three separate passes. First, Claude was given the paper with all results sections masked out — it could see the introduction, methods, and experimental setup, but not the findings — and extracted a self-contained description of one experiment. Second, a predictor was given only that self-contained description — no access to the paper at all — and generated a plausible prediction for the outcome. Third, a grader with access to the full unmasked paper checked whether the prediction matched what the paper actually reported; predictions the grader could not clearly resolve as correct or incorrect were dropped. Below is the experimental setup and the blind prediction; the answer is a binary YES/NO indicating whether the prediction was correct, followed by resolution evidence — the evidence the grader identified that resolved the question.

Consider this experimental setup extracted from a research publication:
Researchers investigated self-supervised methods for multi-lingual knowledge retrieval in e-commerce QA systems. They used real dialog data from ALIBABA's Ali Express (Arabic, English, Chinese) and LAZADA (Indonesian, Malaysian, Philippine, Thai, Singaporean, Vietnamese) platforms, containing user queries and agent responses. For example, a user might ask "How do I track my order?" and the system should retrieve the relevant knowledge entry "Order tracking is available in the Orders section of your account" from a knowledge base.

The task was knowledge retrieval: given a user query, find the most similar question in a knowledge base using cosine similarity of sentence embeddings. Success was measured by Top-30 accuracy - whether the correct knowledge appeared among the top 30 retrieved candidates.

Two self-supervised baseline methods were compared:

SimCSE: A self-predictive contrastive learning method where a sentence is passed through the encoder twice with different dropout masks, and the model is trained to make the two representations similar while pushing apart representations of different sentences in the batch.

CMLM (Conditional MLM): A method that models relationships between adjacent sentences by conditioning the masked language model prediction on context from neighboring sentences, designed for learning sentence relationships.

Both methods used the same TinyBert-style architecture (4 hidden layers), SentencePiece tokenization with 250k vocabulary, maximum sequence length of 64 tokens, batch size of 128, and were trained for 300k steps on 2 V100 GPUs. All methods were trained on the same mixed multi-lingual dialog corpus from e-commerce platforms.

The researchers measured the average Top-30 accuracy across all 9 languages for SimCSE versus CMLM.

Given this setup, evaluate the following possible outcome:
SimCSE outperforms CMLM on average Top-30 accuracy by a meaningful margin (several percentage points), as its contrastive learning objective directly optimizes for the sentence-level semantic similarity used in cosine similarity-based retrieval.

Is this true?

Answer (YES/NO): YES